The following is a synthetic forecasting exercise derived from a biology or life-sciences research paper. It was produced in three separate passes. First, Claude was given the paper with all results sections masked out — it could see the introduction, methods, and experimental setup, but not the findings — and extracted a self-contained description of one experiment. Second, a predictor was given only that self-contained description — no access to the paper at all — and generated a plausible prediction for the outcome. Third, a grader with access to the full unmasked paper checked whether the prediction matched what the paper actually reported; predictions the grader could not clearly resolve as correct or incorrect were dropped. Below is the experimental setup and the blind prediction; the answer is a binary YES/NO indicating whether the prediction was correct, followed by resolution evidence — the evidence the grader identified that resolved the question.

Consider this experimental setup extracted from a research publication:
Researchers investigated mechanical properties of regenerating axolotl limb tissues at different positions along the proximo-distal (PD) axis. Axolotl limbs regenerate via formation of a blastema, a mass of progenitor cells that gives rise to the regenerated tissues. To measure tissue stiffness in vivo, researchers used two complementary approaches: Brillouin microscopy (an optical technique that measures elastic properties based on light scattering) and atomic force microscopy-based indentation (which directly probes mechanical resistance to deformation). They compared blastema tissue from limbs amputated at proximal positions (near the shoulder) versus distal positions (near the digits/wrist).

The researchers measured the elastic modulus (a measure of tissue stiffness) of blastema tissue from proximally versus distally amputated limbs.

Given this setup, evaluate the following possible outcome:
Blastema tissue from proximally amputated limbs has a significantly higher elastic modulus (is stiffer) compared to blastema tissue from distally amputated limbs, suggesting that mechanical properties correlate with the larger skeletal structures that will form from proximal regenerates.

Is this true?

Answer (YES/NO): NO